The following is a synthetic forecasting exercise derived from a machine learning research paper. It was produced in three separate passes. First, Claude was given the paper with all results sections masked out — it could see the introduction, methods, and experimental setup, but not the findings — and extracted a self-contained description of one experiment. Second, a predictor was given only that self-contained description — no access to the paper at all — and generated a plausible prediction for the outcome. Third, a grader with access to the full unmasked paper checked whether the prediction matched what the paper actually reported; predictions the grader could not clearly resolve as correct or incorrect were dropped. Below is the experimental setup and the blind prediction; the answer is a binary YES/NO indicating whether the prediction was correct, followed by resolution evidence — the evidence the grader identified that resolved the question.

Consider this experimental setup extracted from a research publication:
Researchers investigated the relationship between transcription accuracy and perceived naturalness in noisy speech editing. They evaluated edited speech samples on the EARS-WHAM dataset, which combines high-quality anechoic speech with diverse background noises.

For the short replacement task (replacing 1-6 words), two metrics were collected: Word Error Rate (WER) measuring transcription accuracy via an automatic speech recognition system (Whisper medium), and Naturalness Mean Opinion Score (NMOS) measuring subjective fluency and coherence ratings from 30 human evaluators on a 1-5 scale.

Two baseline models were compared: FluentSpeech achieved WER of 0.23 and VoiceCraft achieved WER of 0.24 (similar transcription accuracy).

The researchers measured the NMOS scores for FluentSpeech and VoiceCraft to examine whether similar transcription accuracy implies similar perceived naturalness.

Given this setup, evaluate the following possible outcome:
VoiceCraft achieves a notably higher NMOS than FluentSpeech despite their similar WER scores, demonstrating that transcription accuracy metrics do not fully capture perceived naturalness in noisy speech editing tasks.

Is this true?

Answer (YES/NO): YES